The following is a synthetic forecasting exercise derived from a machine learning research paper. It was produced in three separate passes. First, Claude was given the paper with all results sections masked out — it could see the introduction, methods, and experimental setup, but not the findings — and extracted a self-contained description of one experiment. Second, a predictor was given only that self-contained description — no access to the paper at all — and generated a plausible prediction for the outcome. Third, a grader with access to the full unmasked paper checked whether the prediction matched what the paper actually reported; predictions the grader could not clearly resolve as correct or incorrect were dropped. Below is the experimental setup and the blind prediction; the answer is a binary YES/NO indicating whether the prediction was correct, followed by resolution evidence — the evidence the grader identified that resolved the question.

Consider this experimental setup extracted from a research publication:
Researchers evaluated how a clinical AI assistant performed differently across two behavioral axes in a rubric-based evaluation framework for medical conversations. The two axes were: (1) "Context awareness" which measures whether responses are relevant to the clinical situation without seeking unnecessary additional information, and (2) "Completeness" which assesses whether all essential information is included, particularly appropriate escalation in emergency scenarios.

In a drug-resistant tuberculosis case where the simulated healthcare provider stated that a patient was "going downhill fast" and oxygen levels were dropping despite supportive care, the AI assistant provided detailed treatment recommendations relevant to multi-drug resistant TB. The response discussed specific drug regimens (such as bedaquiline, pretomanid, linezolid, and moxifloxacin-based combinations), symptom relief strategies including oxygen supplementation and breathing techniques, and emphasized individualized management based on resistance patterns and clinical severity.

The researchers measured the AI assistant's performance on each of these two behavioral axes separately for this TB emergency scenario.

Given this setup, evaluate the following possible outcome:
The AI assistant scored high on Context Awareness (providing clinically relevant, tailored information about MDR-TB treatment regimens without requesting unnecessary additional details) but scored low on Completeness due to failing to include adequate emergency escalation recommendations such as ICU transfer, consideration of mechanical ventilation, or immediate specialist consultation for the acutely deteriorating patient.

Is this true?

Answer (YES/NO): YES